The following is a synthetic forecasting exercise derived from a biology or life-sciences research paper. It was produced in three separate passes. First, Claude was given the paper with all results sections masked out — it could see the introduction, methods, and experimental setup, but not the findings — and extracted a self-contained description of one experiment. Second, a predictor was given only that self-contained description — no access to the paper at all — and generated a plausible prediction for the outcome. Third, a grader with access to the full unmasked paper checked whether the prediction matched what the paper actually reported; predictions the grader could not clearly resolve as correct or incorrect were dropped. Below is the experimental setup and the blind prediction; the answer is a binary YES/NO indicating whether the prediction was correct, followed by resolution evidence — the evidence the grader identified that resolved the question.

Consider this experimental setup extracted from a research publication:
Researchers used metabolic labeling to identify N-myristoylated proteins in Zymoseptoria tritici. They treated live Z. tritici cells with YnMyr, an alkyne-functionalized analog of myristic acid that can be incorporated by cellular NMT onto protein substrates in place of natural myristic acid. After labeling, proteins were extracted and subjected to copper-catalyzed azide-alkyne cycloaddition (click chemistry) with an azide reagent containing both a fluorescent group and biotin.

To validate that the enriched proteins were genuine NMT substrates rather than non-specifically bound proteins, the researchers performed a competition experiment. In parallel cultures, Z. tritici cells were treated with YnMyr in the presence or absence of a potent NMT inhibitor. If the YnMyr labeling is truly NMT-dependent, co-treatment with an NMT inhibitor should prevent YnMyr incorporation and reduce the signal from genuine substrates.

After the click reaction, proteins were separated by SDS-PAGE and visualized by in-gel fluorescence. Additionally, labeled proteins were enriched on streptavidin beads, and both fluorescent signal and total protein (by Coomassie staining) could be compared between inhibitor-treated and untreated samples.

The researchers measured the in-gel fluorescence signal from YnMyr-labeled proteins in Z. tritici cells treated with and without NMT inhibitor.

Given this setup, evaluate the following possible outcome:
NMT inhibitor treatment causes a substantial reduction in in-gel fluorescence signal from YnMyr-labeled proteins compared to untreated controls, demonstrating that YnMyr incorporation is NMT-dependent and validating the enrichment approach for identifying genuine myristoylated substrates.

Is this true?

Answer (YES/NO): YES